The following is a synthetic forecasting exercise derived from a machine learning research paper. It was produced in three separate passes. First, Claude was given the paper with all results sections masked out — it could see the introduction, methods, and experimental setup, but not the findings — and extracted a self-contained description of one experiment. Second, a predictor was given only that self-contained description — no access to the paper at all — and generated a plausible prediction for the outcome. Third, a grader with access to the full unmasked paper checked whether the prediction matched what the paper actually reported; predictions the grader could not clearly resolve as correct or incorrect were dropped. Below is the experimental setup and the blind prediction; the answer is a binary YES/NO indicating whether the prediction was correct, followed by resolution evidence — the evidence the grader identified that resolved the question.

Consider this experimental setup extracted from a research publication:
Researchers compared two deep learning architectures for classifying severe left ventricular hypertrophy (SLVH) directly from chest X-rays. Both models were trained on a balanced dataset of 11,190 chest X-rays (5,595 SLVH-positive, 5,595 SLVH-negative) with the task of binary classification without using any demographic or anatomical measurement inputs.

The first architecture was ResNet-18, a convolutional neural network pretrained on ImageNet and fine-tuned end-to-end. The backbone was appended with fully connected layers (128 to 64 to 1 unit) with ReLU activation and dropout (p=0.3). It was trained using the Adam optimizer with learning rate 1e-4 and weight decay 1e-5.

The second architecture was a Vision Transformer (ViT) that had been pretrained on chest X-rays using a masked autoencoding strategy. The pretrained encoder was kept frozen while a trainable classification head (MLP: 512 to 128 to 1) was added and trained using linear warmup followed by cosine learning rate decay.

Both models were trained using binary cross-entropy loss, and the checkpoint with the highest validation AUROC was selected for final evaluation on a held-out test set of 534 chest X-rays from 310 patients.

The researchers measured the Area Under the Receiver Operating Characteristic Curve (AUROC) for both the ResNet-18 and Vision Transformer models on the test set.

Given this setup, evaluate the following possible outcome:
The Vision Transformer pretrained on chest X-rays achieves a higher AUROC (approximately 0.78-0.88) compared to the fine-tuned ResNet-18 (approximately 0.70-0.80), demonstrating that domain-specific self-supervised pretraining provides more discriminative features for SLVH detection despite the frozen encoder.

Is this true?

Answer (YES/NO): YES